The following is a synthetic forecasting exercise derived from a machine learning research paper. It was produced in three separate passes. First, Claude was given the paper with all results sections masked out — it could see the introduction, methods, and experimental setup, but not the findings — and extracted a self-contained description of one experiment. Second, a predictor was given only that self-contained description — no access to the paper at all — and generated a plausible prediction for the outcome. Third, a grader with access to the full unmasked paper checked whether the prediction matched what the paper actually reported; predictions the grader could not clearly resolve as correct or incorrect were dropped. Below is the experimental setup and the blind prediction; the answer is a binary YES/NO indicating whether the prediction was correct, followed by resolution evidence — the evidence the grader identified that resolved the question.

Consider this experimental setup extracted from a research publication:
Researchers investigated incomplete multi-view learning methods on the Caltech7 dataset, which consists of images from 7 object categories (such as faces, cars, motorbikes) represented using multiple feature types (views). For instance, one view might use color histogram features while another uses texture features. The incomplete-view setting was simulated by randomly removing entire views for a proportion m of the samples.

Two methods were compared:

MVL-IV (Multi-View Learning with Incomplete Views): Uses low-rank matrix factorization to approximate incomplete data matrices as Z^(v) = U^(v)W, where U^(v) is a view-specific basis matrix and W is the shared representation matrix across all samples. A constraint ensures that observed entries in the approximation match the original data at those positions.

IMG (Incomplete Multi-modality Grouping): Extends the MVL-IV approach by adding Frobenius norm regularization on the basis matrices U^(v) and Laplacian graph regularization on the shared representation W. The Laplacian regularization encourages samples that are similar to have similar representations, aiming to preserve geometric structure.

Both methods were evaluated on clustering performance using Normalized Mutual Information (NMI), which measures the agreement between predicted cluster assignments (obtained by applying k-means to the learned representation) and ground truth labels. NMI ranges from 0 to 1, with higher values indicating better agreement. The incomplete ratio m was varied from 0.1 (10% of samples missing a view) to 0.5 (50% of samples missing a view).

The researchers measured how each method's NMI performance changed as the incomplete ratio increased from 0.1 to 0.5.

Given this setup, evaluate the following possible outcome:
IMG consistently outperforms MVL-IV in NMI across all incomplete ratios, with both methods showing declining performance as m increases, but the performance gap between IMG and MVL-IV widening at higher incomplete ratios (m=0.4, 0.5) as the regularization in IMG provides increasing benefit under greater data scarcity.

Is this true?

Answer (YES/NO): NO